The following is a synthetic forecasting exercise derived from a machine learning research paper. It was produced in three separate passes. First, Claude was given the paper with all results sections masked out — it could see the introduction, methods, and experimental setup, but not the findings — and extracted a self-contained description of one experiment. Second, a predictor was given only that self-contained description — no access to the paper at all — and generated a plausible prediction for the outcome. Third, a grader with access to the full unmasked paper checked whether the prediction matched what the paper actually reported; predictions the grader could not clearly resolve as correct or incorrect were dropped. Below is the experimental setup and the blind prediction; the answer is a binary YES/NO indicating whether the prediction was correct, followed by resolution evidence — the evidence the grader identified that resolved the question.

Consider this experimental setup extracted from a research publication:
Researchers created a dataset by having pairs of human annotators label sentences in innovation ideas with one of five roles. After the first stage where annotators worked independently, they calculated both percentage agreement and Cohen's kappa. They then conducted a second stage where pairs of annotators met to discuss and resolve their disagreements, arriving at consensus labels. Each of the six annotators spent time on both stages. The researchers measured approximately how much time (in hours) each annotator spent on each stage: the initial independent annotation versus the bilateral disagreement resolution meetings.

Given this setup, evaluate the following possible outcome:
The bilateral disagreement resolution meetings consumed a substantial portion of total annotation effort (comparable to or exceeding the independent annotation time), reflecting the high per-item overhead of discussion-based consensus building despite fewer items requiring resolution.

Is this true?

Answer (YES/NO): NO